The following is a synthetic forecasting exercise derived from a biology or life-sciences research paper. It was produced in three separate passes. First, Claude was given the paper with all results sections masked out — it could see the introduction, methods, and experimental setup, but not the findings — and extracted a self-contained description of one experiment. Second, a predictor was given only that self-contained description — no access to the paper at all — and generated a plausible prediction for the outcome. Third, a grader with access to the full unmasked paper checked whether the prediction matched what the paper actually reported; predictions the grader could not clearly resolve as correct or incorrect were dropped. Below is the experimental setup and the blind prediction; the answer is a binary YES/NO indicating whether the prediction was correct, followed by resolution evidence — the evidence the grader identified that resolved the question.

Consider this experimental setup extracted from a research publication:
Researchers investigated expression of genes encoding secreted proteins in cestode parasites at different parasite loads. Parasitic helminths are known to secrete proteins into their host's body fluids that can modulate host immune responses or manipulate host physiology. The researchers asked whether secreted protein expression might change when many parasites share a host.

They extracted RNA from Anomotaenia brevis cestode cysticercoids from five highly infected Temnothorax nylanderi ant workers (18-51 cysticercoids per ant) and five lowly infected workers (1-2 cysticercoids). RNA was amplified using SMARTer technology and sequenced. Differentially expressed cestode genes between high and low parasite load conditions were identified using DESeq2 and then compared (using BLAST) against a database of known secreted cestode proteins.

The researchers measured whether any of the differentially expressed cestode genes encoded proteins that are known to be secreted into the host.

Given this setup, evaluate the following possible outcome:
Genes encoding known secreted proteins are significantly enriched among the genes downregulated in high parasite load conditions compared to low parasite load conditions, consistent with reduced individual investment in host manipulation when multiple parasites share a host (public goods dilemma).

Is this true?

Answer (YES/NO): NO